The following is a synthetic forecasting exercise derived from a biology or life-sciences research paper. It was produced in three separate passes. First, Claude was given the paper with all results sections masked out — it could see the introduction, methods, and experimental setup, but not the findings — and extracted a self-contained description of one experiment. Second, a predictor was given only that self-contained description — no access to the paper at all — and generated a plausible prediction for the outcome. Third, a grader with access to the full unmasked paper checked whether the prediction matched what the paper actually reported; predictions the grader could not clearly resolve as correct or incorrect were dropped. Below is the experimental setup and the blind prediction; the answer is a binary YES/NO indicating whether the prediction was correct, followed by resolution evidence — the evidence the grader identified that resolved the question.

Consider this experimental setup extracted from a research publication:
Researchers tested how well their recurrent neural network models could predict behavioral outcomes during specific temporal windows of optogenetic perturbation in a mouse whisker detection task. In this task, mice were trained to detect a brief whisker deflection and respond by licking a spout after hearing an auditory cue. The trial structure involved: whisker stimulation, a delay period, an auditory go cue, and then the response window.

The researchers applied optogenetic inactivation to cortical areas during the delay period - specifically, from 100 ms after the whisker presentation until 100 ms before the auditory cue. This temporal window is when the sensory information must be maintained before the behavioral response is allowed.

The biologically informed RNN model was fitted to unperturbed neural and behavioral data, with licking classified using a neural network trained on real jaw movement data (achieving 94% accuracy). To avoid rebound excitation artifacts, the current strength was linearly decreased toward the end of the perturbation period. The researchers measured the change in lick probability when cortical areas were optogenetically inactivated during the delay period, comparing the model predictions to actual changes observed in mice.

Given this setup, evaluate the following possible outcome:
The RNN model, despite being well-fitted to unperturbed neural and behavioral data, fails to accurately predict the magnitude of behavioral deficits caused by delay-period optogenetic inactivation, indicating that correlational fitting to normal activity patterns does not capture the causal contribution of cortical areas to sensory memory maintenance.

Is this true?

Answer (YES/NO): NO